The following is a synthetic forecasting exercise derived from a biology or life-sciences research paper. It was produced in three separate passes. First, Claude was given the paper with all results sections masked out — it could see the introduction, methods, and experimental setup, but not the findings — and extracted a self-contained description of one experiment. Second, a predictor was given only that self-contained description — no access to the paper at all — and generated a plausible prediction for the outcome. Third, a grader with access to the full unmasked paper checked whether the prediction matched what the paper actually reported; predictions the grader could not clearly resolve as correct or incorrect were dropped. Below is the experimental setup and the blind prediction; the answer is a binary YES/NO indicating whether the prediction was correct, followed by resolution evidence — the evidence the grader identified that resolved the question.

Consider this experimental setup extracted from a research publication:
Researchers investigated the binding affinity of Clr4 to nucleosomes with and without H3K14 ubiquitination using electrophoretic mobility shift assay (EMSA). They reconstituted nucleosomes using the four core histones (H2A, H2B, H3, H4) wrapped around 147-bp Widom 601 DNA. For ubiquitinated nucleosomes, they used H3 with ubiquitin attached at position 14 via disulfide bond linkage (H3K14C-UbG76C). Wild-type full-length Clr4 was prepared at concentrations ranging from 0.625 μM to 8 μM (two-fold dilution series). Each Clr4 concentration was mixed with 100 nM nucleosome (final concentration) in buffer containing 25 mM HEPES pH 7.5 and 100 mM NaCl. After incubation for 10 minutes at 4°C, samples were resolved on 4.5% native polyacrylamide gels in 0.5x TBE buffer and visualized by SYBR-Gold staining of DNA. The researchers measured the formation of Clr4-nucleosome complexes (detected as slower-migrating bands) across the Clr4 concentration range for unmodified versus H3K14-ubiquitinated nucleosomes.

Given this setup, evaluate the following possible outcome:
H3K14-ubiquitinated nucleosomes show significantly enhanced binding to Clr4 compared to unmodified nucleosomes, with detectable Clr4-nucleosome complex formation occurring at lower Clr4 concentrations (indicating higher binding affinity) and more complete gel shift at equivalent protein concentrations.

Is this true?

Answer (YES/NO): YES